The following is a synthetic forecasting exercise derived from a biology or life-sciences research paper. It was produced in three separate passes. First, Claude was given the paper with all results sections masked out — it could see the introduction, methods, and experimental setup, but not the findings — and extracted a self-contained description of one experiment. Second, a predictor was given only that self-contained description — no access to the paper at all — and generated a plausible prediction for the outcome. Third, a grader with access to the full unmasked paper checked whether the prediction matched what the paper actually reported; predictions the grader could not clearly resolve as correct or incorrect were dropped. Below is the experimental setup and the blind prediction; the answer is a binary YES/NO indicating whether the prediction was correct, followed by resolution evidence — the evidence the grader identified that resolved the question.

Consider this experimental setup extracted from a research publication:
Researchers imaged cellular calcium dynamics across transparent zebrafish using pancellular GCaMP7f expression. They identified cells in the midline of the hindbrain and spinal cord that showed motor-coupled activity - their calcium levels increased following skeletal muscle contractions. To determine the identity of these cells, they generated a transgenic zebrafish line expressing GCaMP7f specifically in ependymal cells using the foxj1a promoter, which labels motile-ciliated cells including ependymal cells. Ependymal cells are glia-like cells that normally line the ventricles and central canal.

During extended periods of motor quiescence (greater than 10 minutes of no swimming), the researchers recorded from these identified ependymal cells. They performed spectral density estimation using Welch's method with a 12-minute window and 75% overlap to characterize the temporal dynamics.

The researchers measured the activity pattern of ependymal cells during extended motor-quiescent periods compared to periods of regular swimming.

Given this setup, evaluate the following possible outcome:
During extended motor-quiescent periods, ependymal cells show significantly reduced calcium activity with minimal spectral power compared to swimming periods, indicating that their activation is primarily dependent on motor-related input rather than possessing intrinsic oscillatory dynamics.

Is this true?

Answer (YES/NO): NO